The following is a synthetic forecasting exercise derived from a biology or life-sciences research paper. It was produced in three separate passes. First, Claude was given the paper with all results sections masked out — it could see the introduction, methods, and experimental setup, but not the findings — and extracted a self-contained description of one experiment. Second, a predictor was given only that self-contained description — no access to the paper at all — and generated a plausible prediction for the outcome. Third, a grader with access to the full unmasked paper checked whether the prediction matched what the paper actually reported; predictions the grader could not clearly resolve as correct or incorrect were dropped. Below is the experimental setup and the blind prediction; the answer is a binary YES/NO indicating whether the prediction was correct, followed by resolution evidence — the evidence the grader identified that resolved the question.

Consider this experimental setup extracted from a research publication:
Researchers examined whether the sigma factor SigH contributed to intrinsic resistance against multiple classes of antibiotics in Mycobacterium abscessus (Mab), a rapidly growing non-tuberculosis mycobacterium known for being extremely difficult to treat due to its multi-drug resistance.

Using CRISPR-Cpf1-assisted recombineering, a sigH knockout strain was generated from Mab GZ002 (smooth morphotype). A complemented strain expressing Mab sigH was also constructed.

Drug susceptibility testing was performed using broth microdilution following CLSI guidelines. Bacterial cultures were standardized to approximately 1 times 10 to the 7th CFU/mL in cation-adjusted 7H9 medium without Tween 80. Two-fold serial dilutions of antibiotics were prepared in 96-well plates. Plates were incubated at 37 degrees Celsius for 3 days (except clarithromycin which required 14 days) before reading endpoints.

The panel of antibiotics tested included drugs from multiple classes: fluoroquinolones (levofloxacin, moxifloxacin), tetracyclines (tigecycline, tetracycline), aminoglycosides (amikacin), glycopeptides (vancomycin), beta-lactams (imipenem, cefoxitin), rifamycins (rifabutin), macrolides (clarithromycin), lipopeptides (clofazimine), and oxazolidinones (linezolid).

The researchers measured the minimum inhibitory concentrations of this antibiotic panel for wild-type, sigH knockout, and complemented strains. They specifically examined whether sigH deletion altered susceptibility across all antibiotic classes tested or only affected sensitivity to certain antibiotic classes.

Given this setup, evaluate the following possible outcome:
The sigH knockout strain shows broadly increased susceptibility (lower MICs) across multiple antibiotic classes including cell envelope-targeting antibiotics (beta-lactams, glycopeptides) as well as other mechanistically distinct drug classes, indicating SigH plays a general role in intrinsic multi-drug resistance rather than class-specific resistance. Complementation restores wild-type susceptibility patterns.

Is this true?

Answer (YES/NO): NO